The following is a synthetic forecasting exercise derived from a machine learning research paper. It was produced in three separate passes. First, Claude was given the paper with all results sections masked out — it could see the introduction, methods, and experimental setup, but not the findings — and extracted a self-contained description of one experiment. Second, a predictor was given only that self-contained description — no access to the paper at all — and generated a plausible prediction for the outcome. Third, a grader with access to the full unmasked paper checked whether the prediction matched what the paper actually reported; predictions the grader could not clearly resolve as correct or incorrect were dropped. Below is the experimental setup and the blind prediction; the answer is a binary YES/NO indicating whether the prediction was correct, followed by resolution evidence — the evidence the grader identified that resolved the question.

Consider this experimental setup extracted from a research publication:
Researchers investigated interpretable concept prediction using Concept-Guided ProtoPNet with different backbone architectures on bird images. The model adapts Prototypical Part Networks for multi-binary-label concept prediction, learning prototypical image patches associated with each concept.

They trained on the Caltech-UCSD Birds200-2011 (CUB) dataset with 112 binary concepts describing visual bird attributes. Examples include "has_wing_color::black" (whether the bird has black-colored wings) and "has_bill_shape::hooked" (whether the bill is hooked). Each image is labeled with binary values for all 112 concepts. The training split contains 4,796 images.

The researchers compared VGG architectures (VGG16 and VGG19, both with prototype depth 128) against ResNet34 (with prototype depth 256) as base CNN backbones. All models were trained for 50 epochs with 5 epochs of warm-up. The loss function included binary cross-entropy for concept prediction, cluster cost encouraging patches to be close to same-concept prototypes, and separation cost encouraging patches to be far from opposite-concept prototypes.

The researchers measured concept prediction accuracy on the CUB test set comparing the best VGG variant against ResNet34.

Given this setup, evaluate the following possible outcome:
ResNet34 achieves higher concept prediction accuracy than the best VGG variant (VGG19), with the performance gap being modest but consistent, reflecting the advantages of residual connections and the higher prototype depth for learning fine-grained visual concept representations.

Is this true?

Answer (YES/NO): YES